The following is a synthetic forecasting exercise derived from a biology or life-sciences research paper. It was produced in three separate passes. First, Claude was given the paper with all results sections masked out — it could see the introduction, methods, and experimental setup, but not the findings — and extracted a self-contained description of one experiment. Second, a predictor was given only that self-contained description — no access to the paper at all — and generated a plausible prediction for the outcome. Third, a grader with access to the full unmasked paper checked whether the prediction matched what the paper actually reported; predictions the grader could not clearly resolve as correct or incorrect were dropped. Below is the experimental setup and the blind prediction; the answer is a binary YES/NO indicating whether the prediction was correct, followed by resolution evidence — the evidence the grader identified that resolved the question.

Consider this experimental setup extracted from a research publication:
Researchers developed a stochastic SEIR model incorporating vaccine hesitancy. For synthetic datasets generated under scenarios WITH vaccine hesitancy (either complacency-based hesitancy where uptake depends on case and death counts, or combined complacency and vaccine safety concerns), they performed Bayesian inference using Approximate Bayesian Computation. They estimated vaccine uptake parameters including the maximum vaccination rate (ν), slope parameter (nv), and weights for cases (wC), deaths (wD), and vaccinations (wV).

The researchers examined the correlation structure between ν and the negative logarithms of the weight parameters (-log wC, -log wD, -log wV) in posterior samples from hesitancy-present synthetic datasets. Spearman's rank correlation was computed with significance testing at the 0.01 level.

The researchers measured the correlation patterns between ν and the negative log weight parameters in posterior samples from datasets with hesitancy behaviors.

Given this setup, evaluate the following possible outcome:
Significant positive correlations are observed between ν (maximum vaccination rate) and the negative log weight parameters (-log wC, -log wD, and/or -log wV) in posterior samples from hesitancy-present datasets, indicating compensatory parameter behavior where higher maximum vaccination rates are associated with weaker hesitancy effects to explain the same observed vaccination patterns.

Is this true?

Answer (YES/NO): YES